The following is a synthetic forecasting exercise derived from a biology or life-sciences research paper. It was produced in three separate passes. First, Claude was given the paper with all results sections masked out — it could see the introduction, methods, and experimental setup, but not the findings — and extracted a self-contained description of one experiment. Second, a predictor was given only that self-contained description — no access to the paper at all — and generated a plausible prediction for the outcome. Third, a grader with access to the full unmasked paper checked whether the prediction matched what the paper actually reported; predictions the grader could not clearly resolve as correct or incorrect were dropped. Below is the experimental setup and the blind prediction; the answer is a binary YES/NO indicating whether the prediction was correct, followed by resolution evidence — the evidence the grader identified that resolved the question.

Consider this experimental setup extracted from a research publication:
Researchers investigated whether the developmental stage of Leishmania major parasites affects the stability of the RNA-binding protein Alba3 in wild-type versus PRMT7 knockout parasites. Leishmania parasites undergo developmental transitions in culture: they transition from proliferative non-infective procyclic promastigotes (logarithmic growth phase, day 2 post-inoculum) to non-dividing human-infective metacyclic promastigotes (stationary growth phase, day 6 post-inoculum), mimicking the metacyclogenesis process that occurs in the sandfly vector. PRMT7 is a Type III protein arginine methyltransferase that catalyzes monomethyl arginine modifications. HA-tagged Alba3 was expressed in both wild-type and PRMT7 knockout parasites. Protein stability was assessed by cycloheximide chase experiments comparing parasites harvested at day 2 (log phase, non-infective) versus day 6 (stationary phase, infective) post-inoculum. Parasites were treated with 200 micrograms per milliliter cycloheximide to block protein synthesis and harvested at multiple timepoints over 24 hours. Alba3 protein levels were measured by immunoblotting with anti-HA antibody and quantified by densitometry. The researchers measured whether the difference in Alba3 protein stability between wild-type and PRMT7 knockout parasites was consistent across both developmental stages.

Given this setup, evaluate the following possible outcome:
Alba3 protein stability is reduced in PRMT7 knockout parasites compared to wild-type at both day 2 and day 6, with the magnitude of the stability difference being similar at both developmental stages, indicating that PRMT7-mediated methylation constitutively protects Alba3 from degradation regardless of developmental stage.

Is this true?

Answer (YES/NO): NO